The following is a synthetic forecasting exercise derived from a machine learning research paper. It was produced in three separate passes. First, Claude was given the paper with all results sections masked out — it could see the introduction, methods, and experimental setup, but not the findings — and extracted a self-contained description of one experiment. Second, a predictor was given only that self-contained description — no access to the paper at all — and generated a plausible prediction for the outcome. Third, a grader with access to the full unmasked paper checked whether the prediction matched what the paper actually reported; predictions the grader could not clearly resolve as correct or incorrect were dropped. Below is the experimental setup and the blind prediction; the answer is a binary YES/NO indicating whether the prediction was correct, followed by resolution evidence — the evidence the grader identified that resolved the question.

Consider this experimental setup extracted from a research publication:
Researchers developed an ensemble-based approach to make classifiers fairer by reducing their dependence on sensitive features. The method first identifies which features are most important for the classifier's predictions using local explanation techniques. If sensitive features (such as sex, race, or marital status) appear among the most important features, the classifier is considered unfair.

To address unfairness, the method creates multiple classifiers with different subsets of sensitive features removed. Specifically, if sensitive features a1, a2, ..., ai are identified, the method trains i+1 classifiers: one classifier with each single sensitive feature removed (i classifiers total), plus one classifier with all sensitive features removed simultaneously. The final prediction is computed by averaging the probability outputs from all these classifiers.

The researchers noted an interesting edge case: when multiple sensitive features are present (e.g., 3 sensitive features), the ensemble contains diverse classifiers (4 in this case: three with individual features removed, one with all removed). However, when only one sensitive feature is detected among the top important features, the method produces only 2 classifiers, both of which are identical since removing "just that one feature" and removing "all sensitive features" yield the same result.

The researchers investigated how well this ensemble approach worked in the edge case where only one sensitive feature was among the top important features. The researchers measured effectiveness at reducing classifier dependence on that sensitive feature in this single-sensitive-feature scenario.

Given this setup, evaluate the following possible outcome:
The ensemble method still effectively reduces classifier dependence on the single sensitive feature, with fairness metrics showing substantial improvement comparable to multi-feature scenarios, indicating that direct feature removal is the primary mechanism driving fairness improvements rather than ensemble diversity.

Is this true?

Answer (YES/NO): NO